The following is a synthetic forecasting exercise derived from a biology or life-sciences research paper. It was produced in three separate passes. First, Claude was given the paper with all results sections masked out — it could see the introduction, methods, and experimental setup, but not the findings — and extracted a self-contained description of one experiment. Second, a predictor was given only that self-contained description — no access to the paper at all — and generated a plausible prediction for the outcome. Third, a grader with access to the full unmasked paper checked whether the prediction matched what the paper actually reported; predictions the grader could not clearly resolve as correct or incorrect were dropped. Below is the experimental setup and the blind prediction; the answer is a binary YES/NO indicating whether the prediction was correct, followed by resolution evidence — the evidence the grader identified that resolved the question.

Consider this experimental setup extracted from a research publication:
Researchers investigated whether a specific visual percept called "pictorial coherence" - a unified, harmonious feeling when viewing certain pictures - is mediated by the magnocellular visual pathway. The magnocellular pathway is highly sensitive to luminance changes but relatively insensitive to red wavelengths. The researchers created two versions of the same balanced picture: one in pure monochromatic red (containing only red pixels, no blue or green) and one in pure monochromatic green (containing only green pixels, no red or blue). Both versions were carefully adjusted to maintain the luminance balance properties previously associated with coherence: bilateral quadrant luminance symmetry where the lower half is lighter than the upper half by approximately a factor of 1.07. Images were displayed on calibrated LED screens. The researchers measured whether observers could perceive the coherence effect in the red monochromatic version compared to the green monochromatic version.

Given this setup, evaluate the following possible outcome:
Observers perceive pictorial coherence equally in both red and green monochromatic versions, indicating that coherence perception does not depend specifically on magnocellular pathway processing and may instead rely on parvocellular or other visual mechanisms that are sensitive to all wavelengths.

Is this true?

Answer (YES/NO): NO